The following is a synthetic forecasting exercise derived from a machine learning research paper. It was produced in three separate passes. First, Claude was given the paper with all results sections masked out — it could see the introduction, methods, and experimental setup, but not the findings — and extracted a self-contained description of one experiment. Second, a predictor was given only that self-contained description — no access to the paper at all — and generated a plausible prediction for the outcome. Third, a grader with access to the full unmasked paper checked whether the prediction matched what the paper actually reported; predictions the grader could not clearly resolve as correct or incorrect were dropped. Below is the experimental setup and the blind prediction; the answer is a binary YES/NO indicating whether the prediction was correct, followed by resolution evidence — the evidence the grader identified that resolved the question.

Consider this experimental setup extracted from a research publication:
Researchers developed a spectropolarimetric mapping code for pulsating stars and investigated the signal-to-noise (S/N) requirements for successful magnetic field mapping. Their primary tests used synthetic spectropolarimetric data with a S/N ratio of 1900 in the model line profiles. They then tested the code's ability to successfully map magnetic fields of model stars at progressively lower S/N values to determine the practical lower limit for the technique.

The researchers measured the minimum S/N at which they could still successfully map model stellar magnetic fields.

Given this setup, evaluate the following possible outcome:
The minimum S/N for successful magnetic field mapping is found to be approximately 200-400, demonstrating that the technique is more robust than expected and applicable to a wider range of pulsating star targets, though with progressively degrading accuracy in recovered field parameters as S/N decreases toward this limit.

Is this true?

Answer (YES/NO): YES